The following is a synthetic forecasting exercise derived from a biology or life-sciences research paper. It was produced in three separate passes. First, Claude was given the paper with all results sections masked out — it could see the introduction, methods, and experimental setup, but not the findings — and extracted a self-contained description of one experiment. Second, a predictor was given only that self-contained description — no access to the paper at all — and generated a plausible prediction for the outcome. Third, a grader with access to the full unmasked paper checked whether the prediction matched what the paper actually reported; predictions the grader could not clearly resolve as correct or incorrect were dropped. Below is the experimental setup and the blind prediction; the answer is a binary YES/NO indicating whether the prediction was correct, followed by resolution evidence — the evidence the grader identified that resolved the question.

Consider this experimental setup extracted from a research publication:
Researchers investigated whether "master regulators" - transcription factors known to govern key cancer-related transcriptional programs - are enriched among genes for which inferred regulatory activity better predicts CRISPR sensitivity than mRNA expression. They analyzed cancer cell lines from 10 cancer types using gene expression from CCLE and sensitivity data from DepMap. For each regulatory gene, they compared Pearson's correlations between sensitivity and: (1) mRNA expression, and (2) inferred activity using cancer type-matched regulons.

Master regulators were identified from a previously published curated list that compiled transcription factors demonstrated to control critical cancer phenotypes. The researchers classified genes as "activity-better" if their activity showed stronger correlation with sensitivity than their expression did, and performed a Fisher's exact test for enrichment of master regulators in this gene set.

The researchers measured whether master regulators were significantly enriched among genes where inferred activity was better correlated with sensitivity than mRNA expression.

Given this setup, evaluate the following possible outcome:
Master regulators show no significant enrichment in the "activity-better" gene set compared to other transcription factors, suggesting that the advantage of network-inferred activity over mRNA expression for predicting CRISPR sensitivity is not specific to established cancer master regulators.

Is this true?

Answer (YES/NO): YES